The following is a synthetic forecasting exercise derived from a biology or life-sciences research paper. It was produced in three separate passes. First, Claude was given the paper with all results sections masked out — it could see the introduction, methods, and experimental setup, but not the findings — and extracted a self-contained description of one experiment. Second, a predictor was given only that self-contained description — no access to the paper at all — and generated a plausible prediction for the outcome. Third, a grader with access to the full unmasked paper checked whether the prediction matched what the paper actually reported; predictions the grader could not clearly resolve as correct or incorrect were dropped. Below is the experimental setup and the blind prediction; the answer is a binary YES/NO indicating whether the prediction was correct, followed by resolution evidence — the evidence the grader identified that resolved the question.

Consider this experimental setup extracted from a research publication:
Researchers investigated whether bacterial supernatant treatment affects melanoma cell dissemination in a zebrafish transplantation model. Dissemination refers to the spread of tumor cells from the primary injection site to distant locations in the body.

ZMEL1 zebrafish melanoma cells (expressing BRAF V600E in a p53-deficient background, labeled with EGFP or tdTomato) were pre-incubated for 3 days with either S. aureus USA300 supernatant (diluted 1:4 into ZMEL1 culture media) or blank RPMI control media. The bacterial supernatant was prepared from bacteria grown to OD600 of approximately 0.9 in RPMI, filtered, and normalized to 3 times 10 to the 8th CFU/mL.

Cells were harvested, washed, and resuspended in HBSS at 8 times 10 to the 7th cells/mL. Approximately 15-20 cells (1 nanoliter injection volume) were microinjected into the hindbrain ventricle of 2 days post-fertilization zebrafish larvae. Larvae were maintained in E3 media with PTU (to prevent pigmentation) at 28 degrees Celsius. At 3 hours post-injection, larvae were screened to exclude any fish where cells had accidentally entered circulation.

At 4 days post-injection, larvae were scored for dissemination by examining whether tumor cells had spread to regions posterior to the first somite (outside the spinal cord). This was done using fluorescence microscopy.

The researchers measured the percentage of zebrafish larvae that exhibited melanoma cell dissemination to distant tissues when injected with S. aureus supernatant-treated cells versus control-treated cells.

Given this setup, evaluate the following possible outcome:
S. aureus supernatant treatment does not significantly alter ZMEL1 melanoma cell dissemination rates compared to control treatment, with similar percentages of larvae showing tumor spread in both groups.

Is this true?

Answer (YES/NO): NO